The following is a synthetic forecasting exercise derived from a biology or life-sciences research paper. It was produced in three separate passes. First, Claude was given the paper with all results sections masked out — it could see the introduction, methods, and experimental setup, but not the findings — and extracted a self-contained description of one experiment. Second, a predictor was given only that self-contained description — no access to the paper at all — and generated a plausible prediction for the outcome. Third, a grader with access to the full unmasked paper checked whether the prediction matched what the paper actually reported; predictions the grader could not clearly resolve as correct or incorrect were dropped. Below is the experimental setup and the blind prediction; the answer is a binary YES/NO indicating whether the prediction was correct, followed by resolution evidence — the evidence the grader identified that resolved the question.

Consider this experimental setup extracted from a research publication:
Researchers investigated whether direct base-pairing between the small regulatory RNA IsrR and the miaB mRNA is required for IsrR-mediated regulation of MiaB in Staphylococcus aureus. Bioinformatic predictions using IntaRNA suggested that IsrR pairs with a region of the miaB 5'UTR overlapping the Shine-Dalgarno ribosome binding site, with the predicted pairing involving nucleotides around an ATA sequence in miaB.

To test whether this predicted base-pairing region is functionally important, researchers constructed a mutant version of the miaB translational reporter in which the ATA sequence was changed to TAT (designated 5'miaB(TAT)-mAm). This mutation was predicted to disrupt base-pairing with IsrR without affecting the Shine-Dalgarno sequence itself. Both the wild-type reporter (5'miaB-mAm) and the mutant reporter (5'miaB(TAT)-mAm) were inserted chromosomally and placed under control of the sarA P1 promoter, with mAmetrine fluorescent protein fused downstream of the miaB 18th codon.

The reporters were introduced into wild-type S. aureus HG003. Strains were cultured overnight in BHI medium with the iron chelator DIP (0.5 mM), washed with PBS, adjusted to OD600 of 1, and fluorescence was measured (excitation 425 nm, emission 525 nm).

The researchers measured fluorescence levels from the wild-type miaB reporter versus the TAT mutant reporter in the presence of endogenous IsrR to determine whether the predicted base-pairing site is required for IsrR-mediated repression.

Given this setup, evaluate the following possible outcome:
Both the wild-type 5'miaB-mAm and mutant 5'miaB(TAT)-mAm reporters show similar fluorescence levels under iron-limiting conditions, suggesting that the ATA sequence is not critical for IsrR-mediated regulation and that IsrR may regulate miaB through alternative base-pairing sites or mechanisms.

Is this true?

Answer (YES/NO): NO